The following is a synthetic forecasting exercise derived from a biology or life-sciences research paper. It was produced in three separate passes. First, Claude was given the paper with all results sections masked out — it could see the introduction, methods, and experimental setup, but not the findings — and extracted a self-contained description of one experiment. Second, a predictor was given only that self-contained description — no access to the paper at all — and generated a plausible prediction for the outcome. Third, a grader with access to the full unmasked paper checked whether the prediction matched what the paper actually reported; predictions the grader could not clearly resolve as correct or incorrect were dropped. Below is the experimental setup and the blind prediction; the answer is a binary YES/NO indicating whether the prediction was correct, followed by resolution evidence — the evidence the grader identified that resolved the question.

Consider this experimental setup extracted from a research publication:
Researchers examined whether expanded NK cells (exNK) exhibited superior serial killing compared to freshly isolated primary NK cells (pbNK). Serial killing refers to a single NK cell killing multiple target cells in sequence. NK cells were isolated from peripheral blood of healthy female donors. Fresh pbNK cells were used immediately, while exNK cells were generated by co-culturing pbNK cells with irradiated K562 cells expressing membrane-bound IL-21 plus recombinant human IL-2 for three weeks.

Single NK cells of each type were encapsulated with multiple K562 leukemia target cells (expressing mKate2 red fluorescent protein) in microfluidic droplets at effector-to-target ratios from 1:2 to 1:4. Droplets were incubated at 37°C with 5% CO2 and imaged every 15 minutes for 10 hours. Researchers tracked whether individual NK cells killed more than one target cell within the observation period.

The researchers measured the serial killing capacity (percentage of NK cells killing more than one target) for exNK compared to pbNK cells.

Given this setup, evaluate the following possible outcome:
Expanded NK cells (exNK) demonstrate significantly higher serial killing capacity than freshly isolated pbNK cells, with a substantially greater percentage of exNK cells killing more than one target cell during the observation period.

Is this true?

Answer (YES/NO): YES